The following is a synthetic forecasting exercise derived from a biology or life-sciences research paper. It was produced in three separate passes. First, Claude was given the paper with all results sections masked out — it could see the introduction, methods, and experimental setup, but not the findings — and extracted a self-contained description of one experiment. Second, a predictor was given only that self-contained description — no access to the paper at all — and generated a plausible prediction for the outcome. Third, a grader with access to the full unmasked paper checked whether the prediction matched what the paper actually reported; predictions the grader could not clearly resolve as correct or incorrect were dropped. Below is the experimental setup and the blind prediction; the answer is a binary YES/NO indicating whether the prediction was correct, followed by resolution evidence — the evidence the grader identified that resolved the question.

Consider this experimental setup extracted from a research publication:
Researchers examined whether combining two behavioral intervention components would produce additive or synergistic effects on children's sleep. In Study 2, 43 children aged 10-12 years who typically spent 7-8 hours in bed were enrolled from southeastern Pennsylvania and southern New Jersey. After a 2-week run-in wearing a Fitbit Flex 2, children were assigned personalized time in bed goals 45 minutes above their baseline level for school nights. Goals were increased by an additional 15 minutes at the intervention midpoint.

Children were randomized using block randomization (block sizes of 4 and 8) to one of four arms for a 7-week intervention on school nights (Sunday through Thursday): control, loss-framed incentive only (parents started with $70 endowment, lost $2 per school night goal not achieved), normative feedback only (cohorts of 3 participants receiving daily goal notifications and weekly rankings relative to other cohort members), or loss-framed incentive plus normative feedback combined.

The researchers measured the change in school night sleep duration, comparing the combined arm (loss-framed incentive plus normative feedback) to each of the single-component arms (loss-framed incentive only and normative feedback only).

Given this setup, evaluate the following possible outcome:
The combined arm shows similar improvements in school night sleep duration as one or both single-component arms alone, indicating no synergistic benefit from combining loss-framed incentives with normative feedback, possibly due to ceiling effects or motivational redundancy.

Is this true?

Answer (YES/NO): YES